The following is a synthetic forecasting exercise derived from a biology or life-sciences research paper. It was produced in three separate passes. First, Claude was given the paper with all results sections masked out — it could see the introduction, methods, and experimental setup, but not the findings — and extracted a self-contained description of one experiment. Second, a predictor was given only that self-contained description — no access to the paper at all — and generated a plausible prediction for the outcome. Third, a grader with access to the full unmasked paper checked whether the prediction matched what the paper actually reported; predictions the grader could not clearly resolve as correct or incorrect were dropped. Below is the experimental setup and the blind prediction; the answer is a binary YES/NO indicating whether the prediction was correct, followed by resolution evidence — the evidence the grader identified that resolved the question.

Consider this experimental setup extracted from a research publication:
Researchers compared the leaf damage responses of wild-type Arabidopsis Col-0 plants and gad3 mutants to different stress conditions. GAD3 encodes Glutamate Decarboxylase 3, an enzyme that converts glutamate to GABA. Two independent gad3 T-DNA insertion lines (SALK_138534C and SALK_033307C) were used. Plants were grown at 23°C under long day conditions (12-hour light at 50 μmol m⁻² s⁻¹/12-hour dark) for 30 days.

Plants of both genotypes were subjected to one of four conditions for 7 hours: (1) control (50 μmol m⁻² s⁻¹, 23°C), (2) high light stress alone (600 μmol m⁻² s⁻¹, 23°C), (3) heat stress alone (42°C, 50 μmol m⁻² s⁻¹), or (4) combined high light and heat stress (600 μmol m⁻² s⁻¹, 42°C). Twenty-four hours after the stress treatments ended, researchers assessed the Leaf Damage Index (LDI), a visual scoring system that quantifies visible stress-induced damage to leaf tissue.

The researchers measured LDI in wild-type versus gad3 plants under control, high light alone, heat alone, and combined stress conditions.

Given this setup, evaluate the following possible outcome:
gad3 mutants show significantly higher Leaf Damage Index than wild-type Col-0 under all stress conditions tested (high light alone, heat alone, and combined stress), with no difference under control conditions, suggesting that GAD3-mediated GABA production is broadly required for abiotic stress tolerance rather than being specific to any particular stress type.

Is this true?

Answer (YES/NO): NO